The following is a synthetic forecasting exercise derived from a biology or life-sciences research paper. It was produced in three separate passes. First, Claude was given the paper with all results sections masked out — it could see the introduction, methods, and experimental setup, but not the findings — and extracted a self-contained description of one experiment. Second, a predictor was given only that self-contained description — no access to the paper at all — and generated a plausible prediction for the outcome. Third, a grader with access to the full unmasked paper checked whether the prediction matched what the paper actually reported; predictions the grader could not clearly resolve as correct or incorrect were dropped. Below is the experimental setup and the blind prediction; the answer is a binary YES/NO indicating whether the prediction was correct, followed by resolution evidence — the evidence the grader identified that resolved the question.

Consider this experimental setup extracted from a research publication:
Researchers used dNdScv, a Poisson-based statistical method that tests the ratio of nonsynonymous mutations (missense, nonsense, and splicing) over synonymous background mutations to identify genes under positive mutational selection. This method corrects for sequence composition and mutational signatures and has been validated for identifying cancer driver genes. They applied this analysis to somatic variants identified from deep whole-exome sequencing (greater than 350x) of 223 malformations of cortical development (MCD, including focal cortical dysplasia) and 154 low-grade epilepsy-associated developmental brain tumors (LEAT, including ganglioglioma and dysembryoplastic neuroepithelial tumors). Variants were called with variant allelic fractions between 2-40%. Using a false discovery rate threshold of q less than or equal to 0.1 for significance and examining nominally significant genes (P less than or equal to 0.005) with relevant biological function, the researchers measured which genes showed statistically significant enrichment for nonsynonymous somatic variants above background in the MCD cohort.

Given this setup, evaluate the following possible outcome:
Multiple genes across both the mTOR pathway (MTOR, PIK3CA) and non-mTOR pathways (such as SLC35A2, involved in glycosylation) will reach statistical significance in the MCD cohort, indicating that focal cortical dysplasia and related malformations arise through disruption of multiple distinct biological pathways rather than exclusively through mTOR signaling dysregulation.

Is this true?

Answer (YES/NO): NO